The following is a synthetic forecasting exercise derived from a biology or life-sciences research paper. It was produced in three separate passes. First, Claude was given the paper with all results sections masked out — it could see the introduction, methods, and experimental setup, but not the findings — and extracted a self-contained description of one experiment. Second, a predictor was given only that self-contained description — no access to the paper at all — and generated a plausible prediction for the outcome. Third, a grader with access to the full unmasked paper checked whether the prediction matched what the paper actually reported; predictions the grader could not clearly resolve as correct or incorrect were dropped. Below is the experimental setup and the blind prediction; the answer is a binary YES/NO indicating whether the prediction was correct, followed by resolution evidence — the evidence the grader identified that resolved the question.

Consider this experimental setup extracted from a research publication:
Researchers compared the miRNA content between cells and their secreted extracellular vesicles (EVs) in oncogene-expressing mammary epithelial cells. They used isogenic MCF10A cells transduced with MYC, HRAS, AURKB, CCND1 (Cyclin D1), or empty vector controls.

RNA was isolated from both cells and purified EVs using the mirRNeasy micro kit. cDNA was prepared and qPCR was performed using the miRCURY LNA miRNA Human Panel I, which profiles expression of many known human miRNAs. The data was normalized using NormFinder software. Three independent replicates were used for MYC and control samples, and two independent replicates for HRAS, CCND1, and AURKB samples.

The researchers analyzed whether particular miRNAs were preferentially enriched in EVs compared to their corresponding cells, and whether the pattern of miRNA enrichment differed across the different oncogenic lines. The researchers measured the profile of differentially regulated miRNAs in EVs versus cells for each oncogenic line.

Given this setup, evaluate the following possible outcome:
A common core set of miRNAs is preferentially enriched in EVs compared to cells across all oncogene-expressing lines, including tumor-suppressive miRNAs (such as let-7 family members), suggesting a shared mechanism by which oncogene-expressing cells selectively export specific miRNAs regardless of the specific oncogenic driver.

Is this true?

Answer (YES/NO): NO